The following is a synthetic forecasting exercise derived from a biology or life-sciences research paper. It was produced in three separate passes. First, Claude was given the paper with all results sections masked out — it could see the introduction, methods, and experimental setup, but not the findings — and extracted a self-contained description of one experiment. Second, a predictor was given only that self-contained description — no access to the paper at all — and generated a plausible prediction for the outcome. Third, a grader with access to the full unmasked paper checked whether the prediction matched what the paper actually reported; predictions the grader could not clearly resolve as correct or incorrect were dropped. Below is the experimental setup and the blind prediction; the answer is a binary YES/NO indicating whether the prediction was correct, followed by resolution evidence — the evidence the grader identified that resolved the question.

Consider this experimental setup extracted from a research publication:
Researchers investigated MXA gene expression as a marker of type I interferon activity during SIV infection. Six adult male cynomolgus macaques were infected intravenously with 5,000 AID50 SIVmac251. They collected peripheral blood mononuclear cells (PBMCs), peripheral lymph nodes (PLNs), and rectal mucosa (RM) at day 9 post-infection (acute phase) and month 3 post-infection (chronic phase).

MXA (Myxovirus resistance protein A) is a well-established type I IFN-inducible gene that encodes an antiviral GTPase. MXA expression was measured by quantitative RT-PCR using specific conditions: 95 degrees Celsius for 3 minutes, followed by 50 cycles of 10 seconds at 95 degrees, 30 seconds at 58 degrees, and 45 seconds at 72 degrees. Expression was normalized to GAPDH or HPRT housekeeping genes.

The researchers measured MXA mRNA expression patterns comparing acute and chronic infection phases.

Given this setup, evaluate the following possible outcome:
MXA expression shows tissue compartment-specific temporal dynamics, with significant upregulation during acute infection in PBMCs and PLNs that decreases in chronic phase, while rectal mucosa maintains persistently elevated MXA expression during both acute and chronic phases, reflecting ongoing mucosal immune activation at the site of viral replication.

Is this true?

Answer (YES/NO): NO